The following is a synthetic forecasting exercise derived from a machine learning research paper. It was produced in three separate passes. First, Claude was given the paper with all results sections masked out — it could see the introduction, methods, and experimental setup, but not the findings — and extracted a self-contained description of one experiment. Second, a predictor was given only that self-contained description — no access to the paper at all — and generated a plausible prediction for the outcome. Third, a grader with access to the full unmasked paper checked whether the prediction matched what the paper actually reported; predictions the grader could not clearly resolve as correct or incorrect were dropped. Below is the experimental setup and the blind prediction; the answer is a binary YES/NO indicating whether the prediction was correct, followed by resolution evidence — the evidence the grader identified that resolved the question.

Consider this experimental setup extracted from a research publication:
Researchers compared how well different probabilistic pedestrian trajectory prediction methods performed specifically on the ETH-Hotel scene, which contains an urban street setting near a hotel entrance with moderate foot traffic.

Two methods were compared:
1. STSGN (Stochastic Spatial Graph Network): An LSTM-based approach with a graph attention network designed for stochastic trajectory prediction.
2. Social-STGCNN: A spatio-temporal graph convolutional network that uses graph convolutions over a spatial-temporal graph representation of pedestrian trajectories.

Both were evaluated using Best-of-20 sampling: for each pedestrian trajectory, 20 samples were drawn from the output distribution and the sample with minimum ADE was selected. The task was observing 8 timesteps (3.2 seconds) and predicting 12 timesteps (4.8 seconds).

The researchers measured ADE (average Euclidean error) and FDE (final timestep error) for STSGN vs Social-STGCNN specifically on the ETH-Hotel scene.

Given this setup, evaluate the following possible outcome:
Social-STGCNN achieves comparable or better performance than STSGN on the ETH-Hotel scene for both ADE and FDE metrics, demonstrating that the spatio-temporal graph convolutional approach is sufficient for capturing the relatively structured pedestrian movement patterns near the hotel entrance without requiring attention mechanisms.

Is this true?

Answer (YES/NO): YES